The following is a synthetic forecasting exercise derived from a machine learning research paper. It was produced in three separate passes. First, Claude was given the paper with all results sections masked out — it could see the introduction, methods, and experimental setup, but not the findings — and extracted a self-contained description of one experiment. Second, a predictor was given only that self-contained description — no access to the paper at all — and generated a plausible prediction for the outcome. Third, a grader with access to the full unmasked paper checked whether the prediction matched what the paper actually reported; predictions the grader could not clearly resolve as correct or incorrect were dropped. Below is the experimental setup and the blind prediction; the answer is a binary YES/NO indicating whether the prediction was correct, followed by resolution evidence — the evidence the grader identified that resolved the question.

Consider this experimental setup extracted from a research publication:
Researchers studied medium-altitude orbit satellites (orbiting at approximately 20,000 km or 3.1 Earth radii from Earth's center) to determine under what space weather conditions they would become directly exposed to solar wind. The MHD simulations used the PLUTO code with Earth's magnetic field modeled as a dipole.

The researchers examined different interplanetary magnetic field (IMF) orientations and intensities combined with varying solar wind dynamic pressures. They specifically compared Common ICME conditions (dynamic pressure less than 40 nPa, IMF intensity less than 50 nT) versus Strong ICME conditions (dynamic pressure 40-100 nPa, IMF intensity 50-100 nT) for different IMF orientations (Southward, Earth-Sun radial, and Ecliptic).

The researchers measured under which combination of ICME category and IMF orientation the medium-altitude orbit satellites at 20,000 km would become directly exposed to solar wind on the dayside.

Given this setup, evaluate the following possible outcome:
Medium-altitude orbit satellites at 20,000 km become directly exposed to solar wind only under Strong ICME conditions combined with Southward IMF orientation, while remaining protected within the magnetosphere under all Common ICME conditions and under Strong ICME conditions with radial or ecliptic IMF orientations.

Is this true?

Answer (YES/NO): NO